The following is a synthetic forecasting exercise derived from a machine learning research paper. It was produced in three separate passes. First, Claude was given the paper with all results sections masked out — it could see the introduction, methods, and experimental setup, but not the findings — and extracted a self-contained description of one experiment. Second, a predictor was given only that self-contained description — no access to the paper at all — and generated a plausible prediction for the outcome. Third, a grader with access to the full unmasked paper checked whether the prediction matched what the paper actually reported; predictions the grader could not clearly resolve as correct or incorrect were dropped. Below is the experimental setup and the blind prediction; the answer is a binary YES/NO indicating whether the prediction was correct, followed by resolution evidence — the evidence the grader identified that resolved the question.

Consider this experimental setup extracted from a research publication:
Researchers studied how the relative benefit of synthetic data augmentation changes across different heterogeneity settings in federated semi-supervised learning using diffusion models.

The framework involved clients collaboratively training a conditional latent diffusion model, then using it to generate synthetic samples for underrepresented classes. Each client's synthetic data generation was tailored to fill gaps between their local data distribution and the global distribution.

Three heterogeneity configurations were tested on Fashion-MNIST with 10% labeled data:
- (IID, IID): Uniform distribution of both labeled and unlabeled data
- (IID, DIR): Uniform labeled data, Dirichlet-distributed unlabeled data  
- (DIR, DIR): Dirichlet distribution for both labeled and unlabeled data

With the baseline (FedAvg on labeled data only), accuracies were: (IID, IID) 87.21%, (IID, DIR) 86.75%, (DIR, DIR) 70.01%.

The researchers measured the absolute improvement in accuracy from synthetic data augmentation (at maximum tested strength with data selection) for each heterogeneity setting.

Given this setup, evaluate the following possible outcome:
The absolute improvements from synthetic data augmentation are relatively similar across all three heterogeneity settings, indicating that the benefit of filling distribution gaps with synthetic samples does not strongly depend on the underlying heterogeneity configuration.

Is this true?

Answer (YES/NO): NO